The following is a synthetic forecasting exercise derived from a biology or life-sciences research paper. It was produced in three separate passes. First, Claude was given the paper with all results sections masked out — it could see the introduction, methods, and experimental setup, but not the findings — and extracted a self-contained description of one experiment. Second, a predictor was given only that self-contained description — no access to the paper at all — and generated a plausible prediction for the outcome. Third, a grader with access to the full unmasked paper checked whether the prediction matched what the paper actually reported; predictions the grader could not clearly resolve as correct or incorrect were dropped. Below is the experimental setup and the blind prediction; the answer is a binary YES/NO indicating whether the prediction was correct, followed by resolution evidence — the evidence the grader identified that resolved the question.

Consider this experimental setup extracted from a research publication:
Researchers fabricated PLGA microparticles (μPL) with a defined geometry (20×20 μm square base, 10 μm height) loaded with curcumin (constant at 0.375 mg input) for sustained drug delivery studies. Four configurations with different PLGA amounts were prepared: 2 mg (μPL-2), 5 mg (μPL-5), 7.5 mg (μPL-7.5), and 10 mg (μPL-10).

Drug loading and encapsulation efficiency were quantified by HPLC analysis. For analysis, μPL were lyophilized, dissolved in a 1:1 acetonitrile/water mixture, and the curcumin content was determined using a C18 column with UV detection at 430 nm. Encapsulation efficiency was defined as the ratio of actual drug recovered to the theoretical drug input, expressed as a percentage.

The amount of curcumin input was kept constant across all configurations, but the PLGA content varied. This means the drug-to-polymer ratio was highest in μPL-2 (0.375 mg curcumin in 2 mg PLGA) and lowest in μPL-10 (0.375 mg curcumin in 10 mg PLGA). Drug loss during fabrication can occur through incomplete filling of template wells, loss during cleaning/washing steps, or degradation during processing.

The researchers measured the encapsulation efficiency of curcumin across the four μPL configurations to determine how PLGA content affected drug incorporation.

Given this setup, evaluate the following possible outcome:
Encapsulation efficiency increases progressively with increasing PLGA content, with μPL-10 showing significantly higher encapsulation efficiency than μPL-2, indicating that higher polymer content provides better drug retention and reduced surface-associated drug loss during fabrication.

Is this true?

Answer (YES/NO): NO